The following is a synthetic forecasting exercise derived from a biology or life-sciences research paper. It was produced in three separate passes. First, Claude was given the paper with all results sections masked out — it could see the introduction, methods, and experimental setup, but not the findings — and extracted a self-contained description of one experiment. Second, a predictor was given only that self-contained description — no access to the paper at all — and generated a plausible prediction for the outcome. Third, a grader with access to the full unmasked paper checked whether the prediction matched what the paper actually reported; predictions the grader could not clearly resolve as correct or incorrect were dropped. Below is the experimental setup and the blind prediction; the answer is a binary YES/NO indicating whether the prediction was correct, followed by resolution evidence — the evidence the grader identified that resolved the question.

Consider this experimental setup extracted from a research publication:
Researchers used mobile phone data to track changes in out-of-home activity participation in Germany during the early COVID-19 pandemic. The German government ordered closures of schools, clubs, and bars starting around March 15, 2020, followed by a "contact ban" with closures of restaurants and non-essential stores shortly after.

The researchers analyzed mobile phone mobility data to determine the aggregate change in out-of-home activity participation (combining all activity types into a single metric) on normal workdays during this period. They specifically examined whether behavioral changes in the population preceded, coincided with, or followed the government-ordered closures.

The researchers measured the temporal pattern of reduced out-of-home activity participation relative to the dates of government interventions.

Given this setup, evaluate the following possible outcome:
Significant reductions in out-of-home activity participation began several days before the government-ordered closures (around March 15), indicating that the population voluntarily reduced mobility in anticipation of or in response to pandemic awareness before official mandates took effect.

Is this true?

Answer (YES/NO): YES